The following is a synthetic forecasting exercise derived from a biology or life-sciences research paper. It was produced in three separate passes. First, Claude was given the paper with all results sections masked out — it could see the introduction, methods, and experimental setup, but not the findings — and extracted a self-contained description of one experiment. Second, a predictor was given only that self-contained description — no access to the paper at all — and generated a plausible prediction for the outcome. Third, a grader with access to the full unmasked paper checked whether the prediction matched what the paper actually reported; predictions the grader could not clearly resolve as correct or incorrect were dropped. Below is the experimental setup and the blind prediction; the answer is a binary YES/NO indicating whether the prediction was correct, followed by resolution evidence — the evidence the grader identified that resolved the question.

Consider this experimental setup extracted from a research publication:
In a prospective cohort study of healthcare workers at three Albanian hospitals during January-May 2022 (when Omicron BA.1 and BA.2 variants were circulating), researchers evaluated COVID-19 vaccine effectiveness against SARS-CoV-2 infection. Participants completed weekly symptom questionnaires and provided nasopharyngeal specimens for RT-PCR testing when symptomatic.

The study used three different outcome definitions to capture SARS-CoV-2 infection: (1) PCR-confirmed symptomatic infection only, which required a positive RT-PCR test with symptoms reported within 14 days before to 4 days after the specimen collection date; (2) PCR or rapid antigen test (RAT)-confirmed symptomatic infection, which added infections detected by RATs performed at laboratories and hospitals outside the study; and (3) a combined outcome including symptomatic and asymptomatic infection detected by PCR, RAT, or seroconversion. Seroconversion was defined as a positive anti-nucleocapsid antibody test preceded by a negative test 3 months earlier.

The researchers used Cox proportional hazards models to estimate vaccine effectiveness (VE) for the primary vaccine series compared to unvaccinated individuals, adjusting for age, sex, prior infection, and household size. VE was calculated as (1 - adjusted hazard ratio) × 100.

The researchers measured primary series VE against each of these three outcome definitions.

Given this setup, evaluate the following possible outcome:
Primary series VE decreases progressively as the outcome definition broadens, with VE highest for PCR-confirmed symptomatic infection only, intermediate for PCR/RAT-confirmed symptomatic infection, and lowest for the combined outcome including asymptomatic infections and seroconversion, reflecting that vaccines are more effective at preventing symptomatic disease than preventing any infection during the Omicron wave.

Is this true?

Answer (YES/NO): NO